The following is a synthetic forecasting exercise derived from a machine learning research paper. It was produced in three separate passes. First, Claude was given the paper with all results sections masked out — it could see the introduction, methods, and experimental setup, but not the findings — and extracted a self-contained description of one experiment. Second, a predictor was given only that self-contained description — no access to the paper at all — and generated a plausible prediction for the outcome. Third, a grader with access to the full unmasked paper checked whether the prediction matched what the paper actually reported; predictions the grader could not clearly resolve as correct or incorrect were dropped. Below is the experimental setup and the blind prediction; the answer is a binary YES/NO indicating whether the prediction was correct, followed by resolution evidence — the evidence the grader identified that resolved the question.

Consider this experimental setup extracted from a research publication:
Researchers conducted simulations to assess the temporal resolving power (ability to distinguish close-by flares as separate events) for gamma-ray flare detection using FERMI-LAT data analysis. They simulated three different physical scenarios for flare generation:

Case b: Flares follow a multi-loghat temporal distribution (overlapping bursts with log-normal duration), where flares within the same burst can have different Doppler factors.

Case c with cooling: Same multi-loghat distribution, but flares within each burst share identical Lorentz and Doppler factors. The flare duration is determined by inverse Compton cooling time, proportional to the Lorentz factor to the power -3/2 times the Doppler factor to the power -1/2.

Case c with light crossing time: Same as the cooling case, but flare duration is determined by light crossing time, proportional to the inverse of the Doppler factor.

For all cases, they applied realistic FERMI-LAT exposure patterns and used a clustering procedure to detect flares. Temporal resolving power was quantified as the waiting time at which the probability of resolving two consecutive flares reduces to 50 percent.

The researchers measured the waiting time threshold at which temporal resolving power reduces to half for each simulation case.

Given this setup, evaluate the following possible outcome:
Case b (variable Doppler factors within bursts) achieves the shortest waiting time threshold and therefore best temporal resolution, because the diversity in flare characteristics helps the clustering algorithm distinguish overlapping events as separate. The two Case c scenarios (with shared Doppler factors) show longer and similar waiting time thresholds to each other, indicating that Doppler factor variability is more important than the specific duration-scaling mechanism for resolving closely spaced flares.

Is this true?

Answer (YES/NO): NO